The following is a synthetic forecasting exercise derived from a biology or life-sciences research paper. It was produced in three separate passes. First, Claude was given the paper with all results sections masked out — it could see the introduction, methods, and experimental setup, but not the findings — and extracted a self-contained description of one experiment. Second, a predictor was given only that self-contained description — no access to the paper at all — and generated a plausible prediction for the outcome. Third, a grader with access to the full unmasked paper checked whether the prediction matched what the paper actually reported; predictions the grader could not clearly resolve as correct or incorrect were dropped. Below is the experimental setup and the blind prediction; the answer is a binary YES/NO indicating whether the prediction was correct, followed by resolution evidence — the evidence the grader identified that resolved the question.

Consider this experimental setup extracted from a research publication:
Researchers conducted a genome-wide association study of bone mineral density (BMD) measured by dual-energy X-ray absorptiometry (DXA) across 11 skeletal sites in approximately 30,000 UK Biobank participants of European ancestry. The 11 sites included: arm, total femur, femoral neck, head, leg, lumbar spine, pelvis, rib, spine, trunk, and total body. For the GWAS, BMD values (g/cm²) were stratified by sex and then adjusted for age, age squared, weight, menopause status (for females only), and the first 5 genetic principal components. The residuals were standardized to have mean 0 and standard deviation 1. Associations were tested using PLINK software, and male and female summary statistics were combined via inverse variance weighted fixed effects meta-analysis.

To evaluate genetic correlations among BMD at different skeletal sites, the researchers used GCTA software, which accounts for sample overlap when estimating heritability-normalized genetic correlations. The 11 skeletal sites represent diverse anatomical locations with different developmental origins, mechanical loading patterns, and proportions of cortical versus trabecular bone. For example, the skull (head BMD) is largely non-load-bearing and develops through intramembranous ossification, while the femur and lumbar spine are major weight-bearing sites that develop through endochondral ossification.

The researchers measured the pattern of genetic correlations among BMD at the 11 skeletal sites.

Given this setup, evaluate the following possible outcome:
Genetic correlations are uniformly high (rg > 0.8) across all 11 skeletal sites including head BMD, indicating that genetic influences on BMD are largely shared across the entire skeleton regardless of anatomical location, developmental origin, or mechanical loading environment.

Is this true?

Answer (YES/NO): NO